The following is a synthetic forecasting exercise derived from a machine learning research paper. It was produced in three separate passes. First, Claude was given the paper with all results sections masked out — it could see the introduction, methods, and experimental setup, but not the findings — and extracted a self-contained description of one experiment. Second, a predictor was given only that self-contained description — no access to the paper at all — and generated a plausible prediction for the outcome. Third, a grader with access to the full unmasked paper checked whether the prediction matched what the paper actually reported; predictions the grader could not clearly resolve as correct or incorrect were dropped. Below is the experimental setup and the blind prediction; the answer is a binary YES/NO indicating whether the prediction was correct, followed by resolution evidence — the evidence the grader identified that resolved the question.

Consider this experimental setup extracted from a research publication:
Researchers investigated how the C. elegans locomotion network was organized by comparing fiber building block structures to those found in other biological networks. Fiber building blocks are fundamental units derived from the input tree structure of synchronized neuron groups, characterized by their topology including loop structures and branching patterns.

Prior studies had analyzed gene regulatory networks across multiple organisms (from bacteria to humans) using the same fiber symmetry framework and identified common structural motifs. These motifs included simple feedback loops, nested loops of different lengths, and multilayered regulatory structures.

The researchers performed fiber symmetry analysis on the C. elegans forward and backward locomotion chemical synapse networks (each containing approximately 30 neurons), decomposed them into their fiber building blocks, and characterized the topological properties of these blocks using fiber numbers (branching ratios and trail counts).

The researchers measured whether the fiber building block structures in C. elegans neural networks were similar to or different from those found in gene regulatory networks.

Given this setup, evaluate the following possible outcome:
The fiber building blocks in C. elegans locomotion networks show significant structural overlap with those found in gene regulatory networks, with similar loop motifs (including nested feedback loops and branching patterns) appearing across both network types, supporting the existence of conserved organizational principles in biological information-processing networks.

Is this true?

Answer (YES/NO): YES